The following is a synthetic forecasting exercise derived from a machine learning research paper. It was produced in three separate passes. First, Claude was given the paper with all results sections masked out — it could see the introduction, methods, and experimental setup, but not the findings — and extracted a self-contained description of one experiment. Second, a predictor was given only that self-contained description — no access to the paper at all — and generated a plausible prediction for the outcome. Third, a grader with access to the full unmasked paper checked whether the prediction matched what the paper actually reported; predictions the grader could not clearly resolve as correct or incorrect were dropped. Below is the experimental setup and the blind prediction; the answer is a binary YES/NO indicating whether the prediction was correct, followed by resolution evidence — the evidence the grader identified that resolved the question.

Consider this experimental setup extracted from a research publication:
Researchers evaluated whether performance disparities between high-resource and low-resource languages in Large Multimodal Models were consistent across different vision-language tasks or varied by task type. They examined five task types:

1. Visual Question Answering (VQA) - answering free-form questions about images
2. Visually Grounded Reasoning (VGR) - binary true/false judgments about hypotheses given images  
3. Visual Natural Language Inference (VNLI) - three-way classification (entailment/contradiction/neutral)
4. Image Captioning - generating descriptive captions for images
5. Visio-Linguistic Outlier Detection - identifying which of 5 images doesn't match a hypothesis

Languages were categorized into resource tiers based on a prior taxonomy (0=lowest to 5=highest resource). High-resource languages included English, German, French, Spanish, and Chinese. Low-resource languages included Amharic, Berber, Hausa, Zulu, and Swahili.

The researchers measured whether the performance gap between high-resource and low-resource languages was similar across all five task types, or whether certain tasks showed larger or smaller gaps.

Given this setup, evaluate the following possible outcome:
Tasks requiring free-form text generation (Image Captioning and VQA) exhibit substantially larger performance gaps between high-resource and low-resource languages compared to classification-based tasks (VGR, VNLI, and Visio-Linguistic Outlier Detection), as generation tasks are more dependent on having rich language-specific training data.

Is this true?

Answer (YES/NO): YES